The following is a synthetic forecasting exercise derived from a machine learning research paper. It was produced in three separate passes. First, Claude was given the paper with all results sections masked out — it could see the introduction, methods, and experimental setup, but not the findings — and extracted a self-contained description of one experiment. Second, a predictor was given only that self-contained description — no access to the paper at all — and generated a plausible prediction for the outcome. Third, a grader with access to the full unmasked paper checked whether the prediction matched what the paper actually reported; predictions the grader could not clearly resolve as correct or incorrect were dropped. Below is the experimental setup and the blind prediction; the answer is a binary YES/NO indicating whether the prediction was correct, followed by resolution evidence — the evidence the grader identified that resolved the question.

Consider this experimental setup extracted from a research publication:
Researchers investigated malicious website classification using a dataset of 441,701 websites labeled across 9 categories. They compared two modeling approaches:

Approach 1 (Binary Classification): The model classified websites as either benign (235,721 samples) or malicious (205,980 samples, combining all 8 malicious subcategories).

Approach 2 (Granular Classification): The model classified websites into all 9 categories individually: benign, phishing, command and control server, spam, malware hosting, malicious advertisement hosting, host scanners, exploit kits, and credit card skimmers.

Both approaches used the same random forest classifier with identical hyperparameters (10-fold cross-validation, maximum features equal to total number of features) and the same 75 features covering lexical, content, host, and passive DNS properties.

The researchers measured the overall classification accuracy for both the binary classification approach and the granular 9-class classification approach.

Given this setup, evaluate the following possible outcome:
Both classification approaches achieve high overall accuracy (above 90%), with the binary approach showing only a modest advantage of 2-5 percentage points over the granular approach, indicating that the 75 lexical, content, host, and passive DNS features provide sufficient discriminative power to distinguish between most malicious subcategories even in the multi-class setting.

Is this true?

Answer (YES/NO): YES